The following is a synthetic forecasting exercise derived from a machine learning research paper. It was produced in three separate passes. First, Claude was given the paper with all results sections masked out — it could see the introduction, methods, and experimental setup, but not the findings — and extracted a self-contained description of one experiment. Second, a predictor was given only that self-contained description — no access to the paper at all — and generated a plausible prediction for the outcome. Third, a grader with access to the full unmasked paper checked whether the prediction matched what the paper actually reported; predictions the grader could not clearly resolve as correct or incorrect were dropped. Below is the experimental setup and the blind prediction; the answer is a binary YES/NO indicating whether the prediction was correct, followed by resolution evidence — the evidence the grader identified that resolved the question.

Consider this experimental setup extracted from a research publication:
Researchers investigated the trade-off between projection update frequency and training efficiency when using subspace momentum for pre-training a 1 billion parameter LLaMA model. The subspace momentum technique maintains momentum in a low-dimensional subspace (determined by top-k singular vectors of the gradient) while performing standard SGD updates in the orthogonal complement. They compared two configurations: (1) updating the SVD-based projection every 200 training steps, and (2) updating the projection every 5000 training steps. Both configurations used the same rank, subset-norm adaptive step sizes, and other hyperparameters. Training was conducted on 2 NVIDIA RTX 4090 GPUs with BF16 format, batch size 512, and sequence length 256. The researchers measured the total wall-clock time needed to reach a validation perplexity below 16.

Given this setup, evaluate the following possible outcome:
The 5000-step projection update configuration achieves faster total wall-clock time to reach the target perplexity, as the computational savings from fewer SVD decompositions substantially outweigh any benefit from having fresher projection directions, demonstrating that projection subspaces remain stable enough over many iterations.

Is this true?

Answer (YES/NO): NO